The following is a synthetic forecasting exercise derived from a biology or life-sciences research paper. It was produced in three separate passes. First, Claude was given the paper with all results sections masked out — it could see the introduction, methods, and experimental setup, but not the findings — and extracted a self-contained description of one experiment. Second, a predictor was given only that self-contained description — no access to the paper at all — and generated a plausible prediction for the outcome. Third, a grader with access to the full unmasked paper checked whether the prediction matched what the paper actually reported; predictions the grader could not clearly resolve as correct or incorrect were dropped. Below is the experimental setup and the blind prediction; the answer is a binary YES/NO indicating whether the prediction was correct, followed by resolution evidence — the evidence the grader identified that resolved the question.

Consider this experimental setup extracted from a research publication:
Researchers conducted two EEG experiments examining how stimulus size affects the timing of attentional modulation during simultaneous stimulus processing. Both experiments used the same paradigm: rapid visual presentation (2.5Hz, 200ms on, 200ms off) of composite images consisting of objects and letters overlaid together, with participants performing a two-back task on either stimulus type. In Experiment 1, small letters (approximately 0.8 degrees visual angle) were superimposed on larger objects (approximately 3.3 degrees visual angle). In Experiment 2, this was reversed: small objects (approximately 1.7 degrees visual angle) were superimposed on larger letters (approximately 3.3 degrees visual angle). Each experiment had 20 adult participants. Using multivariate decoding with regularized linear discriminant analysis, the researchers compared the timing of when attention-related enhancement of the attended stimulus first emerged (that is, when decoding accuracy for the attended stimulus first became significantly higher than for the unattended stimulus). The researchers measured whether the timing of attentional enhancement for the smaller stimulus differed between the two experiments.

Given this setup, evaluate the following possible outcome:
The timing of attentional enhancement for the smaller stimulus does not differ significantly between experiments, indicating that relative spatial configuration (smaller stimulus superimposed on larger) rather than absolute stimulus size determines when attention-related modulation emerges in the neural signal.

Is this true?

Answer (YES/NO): NO